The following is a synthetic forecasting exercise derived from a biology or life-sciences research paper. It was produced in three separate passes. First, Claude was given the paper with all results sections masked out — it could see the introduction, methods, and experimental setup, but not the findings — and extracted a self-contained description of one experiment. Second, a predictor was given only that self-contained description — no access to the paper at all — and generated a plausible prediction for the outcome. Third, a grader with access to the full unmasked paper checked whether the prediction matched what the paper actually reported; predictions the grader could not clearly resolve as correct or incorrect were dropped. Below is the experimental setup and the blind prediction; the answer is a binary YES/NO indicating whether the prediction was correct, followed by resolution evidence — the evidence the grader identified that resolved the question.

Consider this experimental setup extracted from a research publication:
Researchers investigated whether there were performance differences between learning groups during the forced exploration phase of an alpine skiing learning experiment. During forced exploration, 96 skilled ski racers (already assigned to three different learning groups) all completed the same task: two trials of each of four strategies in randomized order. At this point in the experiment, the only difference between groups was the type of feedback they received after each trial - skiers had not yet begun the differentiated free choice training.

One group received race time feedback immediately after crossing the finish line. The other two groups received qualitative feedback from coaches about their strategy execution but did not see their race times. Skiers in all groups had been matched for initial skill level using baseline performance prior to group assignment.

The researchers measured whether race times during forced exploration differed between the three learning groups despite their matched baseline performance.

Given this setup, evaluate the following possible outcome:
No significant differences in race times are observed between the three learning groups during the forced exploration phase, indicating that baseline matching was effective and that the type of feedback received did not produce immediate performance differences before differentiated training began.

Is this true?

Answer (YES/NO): YES